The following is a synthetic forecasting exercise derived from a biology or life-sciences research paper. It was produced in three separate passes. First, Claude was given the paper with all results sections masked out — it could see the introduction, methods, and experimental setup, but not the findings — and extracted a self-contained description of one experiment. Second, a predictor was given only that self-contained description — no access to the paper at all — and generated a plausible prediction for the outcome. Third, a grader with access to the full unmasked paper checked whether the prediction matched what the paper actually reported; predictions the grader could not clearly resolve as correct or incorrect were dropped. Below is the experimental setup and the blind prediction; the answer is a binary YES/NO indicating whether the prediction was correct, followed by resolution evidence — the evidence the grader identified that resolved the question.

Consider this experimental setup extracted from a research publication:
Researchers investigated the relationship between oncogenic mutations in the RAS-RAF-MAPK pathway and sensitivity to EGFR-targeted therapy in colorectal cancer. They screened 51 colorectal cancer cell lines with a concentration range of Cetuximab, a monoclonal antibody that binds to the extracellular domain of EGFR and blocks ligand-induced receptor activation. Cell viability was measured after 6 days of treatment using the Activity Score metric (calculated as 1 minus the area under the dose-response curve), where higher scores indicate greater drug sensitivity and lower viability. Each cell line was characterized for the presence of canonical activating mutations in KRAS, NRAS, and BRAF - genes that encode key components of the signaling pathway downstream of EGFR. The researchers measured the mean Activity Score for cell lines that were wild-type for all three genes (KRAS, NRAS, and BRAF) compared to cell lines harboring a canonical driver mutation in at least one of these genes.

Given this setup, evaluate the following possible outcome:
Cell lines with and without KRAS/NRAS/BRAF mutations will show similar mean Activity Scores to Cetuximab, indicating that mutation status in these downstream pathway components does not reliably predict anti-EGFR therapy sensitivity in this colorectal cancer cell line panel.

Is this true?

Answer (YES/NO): NO